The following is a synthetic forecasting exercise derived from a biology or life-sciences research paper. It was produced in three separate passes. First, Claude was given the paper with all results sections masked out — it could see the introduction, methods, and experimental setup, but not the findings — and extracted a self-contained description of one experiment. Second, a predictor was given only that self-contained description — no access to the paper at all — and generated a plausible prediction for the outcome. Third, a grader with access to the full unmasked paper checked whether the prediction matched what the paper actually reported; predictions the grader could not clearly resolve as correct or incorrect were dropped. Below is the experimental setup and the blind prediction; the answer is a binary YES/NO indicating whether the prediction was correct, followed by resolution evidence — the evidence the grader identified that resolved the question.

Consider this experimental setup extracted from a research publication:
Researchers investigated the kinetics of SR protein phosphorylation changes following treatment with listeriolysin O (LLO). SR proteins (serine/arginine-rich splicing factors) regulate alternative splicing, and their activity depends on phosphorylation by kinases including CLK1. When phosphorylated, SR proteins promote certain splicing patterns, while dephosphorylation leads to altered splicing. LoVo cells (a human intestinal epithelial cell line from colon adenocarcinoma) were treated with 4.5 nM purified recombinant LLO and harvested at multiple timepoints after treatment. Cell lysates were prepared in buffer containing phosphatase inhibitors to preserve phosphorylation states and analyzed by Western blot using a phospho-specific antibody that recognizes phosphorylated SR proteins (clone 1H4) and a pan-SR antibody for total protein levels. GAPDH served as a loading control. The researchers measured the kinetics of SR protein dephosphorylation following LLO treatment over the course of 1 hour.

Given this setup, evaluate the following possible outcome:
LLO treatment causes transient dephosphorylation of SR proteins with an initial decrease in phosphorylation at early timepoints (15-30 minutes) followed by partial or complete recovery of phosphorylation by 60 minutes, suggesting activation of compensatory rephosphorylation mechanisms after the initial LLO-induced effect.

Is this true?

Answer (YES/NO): NO